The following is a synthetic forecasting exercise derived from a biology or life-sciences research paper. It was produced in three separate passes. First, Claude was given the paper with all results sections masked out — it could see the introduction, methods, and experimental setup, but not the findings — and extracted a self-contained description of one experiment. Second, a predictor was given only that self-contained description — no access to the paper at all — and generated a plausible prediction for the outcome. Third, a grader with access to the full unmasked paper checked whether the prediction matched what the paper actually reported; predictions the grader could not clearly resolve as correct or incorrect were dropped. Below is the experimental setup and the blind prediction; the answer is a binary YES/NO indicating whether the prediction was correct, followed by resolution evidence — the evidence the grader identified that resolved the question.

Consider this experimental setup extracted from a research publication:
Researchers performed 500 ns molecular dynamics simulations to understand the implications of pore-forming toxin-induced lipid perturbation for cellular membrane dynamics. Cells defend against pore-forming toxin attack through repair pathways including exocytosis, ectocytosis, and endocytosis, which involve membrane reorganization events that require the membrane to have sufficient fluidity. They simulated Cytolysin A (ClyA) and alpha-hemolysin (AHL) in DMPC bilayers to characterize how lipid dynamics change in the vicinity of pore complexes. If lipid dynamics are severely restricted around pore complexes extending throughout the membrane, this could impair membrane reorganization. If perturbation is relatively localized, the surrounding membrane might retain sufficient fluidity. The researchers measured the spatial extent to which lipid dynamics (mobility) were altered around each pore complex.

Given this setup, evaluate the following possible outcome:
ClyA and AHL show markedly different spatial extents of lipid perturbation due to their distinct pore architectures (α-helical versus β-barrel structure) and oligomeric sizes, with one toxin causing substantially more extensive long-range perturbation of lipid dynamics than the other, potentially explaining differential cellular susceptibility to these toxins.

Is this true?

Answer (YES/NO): NO